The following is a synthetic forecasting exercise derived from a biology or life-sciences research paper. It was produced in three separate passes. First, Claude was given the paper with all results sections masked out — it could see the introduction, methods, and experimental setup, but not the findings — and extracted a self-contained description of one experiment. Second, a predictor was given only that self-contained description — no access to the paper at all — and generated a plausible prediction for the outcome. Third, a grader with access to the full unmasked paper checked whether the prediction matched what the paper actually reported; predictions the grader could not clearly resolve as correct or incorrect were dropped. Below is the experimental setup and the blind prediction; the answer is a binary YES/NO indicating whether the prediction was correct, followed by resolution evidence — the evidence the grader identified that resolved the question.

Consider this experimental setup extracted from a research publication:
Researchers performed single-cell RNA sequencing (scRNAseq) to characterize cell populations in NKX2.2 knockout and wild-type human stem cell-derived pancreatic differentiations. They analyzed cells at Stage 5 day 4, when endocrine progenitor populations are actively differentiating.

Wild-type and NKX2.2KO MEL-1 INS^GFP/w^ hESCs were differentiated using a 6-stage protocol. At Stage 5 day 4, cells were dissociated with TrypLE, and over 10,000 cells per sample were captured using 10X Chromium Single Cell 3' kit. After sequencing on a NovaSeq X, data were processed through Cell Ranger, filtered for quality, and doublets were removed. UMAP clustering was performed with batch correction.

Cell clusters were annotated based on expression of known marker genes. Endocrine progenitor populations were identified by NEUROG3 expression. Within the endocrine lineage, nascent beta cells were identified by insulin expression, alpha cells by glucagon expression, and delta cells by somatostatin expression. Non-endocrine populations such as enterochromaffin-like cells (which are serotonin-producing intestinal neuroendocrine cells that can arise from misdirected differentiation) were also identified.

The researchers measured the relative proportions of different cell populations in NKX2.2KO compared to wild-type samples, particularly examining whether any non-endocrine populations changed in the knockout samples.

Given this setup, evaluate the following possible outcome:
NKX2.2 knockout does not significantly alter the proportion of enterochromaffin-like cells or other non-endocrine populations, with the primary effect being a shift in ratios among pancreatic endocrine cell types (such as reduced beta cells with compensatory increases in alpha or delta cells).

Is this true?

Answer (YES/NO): NO